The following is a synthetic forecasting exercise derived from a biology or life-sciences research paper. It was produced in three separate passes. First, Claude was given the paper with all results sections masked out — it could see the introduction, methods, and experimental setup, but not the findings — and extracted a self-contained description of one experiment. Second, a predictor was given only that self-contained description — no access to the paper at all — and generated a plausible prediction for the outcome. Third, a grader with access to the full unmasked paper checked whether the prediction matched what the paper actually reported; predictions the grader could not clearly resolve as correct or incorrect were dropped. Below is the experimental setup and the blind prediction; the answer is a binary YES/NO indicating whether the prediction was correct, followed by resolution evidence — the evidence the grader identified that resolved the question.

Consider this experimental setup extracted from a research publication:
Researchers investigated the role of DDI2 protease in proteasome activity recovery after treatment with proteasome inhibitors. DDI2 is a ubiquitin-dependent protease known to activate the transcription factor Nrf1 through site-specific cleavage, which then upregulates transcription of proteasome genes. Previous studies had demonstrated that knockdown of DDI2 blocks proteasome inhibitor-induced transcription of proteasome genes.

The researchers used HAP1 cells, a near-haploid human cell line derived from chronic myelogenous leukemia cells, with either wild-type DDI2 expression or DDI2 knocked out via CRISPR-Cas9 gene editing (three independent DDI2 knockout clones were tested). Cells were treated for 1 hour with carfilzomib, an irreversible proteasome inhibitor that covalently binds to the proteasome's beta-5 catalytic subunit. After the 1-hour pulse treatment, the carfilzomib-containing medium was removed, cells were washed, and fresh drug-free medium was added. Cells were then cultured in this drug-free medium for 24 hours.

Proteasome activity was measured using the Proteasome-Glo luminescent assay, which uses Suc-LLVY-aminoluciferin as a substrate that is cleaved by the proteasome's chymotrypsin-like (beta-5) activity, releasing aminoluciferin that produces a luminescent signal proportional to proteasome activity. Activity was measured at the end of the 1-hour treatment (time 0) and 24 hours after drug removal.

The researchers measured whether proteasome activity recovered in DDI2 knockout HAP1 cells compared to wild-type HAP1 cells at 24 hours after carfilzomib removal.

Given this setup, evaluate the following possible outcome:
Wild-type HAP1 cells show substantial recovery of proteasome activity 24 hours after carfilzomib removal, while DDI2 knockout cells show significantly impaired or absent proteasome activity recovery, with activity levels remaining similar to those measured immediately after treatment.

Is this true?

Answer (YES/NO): NO